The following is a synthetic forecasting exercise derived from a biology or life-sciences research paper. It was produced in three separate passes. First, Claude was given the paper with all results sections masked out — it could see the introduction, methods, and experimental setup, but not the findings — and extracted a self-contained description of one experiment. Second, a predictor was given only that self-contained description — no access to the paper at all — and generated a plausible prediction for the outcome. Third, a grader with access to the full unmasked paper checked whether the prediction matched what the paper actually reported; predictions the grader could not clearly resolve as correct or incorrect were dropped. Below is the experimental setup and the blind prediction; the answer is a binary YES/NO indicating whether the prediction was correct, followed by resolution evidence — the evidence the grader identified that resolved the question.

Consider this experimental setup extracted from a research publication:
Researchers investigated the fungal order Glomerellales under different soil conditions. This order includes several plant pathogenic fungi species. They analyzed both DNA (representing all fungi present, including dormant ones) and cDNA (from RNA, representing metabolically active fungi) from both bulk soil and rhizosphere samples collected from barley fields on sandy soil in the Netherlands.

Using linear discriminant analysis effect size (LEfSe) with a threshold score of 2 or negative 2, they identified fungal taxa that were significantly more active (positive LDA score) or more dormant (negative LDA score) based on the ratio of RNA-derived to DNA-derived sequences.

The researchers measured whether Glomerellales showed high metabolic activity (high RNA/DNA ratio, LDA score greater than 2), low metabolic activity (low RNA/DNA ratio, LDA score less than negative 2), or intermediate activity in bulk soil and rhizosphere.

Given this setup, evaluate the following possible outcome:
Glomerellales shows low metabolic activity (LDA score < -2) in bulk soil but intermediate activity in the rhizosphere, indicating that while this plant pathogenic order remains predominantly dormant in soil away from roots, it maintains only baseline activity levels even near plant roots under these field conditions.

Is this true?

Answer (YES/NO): NO